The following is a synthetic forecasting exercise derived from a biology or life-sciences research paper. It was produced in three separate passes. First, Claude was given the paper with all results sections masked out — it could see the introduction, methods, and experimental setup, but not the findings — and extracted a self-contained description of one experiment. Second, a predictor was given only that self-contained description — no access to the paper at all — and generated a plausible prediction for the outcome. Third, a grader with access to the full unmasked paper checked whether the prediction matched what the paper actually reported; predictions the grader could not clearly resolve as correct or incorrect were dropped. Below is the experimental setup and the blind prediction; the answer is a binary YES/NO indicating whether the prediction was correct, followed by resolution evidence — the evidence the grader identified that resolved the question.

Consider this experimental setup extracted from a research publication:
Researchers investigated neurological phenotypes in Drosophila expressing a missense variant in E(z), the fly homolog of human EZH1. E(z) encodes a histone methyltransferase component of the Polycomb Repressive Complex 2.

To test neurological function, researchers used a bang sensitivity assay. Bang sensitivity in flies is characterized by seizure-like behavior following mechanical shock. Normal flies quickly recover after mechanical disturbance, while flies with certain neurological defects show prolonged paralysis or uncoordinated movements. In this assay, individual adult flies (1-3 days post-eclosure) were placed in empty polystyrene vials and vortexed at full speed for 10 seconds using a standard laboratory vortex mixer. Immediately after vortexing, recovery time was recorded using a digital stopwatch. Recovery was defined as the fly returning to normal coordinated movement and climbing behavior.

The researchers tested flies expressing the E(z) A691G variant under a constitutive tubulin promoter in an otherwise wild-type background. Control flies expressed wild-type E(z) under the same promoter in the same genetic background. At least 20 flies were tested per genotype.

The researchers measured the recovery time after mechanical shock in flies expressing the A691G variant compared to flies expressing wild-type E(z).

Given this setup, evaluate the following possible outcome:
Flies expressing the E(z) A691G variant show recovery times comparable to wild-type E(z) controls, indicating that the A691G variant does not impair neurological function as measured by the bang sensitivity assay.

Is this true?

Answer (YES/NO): NO